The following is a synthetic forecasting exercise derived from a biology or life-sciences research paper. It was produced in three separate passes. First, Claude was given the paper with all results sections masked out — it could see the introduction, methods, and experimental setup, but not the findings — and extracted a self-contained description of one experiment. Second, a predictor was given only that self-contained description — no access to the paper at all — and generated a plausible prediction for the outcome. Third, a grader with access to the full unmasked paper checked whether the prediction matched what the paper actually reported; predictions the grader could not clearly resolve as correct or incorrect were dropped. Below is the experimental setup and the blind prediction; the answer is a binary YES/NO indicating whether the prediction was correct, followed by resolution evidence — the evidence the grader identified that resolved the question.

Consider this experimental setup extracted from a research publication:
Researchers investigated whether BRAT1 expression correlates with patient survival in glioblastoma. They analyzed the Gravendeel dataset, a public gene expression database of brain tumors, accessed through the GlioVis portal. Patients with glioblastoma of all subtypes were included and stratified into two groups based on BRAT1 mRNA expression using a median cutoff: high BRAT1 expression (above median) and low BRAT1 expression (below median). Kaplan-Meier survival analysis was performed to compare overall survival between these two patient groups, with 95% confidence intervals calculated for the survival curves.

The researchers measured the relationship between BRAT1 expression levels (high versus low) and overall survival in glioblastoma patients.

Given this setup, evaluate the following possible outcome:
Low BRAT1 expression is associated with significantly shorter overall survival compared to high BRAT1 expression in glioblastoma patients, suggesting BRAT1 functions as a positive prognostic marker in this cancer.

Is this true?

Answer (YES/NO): NO